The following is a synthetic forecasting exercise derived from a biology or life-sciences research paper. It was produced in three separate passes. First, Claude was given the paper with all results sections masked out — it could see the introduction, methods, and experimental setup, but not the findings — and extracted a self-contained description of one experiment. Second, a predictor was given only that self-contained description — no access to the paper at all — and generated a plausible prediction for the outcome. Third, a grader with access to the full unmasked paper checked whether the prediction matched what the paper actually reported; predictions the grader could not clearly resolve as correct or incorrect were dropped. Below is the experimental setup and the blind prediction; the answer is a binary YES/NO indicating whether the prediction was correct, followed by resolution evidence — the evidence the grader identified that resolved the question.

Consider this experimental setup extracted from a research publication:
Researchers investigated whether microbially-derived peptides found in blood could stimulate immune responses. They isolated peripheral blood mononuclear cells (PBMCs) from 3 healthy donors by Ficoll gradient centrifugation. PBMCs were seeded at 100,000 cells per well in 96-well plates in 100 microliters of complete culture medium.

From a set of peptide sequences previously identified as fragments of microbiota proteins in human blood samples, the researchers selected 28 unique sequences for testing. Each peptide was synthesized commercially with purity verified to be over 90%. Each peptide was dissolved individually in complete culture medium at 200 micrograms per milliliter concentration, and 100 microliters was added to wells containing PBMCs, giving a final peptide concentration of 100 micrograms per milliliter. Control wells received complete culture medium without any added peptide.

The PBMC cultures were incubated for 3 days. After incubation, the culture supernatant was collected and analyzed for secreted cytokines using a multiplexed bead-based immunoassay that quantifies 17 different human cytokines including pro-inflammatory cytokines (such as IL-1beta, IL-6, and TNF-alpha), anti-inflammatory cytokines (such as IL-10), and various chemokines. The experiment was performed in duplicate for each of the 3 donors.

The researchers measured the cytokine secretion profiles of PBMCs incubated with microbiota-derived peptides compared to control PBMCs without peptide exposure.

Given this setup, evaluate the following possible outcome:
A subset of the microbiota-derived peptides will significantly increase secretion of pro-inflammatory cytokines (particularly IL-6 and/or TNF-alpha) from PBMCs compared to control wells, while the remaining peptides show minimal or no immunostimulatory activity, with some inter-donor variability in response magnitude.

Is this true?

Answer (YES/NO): YES